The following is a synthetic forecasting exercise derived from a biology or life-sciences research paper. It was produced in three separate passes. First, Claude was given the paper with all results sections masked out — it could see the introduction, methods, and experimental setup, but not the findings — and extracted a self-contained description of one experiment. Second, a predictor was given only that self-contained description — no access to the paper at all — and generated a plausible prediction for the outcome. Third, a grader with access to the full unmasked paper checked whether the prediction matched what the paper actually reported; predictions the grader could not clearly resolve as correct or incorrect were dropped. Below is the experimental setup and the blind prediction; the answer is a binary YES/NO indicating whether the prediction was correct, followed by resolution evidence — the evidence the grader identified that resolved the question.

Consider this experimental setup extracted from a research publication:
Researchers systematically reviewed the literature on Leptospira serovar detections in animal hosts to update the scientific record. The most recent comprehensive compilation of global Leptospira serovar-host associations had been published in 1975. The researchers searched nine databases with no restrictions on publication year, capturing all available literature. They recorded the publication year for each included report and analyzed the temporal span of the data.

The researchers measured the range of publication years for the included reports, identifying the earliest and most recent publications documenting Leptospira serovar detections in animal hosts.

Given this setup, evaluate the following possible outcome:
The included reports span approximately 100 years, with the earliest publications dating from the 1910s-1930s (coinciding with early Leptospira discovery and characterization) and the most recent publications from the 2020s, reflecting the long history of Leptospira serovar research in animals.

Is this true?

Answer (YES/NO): YES